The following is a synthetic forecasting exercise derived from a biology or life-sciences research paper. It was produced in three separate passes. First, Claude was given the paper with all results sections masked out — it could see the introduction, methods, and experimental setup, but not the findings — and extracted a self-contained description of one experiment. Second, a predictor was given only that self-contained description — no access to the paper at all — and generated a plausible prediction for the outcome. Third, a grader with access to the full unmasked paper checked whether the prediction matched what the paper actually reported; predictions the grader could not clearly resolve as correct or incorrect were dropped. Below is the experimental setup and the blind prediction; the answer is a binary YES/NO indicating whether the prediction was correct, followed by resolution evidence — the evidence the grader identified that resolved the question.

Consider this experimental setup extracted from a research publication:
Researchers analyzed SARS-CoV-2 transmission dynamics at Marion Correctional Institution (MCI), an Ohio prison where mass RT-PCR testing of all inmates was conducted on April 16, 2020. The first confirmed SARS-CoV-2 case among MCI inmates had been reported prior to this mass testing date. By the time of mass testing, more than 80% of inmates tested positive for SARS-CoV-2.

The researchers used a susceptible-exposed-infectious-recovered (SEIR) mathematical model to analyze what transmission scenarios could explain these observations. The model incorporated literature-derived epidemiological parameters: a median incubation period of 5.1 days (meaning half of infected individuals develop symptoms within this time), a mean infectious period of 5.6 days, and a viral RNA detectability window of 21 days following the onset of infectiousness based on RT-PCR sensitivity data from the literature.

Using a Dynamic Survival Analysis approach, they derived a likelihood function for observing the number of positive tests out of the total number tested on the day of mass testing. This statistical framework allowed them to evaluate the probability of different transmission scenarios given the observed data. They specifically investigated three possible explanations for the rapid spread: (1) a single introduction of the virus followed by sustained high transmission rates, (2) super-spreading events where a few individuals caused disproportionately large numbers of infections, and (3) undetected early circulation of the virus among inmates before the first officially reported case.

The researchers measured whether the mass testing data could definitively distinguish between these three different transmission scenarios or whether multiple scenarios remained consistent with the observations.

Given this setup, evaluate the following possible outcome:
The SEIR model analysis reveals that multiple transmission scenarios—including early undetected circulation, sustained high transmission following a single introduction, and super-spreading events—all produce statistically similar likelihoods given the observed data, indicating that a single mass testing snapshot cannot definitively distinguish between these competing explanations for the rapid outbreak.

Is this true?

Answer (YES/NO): YES